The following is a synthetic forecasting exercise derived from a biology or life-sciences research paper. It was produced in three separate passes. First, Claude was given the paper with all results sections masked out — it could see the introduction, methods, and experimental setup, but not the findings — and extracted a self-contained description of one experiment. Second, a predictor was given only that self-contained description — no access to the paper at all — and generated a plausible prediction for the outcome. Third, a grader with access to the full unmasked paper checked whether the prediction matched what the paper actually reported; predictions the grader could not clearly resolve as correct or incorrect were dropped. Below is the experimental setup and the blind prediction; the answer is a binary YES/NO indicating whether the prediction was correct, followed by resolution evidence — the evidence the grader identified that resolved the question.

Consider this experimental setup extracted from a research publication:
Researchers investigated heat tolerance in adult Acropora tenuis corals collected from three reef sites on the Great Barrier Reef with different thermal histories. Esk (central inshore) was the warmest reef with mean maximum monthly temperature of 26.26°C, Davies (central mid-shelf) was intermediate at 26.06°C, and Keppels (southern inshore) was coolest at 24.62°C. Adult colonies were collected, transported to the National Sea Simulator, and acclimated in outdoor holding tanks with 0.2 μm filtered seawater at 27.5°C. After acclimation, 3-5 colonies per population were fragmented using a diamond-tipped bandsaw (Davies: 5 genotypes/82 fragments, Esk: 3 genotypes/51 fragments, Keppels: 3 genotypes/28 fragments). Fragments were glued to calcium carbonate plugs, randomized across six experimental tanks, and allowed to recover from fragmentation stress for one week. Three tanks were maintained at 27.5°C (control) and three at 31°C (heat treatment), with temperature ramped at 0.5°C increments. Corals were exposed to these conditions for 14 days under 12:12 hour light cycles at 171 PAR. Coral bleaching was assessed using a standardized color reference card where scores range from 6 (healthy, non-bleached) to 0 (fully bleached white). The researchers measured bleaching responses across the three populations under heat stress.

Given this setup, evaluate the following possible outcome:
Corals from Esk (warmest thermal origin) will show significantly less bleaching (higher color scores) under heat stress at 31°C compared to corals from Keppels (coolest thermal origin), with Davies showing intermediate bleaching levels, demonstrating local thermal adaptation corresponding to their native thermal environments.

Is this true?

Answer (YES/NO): NO